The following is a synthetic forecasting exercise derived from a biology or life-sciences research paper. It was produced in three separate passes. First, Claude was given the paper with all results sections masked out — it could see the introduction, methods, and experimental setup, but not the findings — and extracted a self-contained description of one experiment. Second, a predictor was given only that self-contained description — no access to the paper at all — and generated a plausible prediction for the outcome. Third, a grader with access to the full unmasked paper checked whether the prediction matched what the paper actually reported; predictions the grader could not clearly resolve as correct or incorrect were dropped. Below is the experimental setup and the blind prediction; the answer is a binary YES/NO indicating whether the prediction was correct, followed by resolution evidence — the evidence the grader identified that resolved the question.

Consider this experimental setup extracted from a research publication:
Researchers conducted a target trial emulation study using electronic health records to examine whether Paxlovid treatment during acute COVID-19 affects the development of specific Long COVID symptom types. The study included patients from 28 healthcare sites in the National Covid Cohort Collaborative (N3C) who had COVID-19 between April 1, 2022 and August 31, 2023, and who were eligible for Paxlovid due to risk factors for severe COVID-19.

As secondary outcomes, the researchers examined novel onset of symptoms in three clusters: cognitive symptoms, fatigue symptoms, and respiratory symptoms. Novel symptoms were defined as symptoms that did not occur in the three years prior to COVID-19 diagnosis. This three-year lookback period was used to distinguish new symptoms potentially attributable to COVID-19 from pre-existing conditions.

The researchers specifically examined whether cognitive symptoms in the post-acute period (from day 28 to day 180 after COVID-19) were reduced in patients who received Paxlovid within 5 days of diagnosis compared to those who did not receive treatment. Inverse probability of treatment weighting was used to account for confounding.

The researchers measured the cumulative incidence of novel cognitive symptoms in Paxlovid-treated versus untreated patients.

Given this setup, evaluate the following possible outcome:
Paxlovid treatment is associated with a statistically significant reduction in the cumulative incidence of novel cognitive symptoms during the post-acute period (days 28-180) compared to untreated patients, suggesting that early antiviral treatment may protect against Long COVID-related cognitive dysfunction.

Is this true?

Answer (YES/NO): YES